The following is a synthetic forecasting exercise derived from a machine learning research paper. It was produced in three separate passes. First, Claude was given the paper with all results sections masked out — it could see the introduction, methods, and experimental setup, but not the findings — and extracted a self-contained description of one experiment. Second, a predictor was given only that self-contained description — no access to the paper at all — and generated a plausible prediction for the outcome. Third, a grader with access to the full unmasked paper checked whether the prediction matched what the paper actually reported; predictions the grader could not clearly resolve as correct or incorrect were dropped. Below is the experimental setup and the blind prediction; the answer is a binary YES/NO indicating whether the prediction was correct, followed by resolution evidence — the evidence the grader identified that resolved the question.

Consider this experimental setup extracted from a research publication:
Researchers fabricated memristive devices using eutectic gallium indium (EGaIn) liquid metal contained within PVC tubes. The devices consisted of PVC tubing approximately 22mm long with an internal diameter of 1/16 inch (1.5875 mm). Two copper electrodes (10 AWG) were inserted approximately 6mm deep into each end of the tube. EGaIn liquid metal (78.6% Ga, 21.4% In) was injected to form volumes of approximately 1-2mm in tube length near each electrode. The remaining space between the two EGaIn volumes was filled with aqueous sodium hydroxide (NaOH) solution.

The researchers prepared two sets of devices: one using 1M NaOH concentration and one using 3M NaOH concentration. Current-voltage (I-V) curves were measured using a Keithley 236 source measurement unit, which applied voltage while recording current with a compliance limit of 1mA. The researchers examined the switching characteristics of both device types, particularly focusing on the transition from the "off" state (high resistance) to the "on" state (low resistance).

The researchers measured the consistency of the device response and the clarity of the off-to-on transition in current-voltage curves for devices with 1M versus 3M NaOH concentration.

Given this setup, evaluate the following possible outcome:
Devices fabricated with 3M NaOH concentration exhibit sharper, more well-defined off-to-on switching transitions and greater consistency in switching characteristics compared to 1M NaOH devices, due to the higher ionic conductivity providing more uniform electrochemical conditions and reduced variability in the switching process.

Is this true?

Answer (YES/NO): YES